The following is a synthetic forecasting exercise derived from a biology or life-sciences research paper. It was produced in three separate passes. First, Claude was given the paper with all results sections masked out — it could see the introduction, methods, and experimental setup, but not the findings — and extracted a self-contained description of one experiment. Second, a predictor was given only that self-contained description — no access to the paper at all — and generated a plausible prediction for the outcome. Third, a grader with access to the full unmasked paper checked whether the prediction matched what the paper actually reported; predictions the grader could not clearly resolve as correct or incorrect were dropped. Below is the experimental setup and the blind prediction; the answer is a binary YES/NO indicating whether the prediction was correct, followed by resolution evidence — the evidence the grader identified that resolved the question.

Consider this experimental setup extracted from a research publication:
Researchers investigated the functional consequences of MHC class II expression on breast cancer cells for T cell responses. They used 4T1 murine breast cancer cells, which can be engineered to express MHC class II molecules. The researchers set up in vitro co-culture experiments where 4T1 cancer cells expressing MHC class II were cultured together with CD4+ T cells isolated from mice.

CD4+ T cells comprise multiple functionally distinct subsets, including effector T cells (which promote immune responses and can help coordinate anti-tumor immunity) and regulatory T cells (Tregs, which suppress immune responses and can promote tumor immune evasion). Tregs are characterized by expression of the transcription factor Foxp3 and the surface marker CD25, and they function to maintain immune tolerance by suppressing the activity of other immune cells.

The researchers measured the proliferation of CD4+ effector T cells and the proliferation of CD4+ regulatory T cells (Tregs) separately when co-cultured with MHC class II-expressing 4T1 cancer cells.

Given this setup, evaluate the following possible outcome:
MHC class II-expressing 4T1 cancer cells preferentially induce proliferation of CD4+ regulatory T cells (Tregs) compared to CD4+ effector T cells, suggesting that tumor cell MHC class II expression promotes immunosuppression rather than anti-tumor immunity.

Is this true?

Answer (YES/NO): YES